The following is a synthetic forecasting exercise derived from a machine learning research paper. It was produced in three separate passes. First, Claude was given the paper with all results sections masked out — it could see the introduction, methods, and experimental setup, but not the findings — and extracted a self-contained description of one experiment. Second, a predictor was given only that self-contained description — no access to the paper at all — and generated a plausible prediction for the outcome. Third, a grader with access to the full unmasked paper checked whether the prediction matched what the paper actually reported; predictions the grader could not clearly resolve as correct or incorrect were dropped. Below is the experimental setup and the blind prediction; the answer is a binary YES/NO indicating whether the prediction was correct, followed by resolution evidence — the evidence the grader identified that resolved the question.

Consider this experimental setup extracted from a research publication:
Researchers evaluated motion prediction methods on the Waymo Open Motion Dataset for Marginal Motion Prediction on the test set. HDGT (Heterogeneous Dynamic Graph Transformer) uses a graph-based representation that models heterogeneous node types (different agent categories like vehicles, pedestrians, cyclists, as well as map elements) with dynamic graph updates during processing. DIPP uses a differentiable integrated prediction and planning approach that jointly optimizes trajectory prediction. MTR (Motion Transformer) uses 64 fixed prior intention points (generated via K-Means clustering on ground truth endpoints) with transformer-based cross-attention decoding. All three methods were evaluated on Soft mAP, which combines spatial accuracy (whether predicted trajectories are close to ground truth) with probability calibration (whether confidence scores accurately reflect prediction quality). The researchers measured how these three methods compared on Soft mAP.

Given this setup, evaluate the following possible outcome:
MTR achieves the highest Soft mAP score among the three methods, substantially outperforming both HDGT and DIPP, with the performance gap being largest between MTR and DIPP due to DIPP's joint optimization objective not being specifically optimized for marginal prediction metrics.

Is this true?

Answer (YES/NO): YES